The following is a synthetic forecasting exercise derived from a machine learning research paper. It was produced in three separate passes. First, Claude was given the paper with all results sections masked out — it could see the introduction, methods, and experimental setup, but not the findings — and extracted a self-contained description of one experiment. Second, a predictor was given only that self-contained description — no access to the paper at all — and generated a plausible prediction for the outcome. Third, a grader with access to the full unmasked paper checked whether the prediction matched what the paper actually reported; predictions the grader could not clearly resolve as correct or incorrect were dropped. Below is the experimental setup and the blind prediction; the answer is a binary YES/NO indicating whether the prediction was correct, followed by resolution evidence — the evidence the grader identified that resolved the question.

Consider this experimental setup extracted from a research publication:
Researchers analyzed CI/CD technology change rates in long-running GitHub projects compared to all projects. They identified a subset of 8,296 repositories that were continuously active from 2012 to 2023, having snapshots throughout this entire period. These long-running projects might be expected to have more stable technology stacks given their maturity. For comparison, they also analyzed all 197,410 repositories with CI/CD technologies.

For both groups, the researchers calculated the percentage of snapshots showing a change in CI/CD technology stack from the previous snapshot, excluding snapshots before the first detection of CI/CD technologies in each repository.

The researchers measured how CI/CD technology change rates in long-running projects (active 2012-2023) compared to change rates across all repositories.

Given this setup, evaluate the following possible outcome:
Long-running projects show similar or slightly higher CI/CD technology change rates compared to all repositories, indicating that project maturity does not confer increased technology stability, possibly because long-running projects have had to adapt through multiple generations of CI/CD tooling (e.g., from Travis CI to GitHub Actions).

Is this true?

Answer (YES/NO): YES